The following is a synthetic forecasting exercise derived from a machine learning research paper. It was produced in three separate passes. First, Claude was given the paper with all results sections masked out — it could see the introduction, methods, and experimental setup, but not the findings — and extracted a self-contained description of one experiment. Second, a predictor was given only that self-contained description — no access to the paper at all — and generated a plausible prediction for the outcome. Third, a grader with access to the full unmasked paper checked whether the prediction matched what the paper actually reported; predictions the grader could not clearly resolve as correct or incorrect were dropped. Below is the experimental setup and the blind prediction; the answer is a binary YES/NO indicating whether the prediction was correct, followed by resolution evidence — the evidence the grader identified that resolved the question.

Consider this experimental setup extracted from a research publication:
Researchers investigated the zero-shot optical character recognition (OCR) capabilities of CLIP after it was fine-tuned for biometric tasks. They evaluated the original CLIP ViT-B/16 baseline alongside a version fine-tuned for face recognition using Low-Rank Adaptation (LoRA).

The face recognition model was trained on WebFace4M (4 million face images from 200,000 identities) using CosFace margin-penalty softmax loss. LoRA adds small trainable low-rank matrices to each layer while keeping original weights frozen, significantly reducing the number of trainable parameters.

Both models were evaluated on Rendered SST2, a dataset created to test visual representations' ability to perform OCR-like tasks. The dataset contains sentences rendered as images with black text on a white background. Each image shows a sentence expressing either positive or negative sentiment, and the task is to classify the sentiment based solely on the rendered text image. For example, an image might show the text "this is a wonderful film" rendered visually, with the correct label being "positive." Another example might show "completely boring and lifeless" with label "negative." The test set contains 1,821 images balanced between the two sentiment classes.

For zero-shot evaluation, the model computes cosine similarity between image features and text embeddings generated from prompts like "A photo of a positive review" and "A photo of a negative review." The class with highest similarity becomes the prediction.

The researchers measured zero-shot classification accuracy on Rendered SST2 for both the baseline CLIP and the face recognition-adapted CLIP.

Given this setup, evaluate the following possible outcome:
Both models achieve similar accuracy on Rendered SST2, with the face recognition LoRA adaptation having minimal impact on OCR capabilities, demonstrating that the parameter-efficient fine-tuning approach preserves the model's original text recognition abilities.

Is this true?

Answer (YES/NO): NO